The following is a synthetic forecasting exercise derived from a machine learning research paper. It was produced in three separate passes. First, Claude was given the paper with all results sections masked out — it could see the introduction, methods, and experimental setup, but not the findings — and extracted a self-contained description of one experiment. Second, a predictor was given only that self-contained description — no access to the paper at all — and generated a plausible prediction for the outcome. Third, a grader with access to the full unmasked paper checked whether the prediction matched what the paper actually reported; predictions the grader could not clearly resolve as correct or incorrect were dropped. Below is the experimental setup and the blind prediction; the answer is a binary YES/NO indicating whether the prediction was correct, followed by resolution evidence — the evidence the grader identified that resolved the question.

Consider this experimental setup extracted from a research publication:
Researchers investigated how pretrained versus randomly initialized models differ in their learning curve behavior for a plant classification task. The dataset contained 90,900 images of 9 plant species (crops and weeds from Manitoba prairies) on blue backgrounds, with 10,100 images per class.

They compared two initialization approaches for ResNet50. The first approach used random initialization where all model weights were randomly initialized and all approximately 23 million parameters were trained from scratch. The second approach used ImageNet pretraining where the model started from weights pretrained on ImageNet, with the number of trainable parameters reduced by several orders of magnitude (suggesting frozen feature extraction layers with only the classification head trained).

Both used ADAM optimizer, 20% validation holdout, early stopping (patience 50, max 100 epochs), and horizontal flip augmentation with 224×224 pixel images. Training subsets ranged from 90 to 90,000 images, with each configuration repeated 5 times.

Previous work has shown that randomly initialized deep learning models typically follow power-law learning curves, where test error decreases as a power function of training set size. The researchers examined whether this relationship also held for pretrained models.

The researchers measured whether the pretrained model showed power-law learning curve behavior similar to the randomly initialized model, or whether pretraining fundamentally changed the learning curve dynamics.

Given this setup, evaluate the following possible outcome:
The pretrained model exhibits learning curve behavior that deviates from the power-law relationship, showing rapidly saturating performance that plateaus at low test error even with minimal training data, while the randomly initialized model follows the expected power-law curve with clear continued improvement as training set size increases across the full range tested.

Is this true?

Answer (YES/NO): NO